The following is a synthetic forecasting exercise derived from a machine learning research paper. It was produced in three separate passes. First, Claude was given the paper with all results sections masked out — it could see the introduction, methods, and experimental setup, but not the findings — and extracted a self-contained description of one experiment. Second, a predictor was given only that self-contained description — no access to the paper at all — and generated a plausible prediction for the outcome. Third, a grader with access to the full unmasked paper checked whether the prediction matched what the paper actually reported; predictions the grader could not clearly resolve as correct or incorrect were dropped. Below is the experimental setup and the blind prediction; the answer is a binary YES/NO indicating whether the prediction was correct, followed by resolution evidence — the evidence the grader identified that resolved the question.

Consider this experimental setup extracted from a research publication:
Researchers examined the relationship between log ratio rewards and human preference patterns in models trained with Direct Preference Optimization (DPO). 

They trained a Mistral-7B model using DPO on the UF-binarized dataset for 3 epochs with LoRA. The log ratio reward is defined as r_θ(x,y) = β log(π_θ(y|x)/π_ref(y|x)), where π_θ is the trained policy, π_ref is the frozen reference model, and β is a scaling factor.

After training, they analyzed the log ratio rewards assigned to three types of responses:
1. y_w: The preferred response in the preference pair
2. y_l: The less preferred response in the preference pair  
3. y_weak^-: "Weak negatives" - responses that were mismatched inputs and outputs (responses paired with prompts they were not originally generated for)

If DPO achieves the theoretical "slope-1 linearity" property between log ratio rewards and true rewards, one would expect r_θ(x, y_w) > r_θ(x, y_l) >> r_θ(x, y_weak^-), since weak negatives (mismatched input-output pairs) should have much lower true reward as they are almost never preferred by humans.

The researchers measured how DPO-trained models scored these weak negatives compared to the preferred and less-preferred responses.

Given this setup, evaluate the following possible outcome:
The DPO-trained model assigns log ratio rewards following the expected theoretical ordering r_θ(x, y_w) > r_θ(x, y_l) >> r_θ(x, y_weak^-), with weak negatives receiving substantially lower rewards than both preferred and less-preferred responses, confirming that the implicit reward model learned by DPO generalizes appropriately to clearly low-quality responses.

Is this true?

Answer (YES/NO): NO